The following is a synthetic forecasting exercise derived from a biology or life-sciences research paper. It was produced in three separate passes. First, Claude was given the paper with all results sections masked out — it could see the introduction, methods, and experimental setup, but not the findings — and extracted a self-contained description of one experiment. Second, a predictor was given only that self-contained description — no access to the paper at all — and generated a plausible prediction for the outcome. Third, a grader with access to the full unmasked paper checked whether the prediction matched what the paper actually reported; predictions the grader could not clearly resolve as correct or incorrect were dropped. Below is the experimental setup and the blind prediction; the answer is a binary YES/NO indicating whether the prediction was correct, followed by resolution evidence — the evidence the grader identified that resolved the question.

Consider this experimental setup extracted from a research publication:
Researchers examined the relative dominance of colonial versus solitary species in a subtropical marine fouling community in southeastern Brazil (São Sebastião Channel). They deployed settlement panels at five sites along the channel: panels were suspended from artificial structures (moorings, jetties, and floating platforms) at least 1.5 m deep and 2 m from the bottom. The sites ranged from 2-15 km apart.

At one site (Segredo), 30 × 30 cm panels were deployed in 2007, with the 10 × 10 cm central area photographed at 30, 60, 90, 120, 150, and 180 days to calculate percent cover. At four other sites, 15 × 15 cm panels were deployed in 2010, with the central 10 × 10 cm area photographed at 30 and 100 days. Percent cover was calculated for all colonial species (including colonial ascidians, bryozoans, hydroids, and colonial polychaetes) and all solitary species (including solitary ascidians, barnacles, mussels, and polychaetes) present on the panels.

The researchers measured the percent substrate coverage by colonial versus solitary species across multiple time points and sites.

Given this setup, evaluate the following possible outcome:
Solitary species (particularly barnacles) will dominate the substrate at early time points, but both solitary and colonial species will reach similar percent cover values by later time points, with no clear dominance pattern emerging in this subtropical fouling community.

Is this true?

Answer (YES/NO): NO